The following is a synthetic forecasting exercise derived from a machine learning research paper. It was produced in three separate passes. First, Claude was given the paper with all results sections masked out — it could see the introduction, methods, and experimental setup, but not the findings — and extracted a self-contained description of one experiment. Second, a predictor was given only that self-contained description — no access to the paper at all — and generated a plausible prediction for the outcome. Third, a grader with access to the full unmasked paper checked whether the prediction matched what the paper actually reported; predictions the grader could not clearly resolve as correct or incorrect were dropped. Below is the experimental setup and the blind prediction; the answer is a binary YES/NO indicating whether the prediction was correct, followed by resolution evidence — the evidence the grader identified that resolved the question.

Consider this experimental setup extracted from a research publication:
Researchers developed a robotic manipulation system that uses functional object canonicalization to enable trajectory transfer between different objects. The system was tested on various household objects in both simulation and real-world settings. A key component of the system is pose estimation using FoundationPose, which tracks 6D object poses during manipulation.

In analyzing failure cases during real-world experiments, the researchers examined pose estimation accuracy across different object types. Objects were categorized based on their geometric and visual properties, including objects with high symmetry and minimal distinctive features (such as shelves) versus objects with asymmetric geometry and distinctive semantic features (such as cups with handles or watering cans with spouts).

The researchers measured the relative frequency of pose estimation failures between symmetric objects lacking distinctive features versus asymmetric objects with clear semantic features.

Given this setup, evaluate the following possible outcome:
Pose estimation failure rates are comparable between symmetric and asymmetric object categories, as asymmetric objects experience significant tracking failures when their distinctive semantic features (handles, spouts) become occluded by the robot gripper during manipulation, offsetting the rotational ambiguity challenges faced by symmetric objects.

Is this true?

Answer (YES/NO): NO